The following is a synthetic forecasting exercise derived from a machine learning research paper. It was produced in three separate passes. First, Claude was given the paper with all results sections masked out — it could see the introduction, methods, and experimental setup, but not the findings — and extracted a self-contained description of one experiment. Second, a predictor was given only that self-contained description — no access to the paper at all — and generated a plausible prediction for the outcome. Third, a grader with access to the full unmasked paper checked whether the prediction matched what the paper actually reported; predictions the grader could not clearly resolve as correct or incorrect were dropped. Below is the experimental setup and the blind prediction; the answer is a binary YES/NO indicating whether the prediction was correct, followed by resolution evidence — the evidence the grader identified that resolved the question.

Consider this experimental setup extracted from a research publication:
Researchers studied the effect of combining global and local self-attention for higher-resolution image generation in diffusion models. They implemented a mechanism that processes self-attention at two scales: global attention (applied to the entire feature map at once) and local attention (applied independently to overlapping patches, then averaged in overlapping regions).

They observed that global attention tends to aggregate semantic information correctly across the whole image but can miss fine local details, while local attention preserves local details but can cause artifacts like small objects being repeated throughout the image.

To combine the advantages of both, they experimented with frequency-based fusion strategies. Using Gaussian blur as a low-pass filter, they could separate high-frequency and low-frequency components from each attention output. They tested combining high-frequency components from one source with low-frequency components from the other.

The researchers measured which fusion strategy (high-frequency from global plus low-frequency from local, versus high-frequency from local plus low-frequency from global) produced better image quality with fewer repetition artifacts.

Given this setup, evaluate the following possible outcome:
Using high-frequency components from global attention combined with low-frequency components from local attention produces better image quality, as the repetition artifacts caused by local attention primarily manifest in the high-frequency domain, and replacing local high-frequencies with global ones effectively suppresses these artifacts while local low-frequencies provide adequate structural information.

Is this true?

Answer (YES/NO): YES